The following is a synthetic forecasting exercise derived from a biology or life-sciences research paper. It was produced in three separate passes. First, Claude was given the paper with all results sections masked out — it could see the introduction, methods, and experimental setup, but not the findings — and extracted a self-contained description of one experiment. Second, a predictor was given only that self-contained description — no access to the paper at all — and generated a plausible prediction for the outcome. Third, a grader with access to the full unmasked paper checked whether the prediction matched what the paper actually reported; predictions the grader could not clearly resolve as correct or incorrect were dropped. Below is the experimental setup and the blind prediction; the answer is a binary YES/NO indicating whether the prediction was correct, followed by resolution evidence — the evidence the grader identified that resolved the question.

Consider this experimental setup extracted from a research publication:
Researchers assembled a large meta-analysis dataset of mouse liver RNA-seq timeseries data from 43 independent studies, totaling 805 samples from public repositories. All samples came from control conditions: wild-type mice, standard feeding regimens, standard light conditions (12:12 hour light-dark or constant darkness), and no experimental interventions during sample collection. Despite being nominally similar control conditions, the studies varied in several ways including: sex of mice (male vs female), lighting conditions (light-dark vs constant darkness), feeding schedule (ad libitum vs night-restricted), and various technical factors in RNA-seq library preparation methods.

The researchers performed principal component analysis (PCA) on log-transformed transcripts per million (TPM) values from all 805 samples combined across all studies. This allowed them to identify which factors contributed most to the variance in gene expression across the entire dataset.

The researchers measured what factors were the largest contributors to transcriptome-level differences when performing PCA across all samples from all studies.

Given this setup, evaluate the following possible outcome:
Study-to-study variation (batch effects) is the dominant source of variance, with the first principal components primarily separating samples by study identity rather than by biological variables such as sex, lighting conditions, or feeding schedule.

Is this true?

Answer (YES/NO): NO